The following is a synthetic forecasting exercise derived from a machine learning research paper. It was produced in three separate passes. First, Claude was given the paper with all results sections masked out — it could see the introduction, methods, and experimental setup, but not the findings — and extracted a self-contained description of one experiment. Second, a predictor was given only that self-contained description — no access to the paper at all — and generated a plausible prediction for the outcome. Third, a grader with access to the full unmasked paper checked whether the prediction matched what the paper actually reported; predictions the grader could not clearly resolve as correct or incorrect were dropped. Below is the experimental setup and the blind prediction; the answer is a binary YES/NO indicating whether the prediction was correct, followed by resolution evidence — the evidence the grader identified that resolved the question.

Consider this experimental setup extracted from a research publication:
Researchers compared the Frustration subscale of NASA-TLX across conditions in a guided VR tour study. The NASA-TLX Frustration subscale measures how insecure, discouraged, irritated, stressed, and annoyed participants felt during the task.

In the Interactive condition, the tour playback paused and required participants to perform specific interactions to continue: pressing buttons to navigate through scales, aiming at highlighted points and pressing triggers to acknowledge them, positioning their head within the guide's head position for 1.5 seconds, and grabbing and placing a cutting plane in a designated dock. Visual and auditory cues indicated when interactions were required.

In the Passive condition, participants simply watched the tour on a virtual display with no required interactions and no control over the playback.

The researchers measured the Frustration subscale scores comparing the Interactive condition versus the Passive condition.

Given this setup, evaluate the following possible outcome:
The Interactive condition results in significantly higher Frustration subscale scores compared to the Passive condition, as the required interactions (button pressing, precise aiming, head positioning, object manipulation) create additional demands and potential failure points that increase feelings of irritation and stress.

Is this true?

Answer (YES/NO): NO